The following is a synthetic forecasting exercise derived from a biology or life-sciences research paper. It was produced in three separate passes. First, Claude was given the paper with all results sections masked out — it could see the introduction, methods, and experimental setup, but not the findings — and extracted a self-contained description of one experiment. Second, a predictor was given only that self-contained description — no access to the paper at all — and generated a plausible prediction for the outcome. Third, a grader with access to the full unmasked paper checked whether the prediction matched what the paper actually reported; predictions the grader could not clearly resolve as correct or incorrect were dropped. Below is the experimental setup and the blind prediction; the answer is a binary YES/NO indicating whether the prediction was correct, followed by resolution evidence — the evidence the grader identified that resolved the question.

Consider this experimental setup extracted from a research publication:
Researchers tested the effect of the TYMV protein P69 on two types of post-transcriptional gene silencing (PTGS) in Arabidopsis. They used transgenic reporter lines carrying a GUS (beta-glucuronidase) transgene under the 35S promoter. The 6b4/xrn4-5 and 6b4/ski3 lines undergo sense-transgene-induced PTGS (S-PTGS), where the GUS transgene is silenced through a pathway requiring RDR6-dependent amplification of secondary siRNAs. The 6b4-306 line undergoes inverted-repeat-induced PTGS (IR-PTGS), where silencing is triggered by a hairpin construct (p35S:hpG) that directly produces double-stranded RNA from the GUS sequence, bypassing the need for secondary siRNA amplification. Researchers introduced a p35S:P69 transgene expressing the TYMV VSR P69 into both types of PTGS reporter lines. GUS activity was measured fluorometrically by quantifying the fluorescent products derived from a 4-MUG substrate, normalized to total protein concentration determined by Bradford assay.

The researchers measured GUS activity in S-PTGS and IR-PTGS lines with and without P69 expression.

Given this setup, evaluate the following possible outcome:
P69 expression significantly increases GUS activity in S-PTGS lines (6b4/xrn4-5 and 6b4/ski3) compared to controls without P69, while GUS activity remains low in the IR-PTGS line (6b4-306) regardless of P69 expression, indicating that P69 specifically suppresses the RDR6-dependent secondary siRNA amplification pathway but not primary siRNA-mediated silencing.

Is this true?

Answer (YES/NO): YES